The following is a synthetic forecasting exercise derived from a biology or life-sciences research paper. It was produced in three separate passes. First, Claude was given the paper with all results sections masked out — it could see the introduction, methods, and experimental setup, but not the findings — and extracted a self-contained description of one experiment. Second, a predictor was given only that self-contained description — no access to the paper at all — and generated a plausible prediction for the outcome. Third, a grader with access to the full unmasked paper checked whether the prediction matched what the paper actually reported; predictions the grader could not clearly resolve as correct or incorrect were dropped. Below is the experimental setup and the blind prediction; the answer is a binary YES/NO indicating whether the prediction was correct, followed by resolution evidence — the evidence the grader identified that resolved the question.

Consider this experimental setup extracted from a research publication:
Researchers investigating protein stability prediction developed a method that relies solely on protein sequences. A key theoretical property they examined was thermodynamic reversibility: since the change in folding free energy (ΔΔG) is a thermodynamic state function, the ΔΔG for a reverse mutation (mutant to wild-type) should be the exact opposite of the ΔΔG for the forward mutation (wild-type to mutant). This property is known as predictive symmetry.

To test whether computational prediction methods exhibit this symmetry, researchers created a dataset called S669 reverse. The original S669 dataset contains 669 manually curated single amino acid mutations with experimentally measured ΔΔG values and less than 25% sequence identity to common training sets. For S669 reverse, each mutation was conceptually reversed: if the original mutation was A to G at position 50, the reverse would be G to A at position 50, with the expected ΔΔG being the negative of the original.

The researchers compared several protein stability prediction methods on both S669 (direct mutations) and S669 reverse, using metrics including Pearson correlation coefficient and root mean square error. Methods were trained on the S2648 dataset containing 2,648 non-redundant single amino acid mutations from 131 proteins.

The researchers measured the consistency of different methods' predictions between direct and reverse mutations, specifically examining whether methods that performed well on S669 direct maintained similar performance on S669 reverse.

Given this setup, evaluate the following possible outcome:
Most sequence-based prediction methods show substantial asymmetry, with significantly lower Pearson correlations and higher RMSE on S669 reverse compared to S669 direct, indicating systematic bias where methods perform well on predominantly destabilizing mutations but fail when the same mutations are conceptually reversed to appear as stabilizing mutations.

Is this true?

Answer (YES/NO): YES